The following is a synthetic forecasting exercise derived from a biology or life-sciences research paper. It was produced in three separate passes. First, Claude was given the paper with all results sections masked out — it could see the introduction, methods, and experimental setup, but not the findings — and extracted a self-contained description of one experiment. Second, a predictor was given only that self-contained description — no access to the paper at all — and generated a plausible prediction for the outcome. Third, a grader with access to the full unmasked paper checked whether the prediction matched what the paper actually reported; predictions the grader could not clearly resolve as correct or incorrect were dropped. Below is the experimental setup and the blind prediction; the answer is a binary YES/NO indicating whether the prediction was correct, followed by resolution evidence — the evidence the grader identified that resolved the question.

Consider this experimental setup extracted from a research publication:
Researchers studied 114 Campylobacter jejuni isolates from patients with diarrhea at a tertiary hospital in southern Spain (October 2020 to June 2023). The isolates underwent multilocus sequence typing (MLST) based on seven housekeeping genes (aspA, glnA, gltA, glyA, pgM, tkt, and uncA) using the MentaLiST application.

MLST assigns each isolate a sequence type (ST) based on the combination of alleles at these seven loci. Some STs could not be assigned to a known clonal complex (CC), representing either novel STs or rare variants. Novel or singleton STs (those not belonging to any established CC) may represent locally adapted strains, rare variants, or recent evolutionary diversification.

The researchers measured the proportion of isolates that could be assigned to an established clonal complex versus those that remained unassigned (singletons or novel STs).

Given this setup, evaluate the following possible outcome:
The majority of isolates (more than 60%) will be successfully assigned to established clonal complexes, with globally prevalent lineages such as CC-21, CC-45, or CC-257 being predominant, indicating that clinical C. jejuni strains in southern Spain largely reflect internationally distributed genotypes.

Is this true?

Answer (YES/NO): YES